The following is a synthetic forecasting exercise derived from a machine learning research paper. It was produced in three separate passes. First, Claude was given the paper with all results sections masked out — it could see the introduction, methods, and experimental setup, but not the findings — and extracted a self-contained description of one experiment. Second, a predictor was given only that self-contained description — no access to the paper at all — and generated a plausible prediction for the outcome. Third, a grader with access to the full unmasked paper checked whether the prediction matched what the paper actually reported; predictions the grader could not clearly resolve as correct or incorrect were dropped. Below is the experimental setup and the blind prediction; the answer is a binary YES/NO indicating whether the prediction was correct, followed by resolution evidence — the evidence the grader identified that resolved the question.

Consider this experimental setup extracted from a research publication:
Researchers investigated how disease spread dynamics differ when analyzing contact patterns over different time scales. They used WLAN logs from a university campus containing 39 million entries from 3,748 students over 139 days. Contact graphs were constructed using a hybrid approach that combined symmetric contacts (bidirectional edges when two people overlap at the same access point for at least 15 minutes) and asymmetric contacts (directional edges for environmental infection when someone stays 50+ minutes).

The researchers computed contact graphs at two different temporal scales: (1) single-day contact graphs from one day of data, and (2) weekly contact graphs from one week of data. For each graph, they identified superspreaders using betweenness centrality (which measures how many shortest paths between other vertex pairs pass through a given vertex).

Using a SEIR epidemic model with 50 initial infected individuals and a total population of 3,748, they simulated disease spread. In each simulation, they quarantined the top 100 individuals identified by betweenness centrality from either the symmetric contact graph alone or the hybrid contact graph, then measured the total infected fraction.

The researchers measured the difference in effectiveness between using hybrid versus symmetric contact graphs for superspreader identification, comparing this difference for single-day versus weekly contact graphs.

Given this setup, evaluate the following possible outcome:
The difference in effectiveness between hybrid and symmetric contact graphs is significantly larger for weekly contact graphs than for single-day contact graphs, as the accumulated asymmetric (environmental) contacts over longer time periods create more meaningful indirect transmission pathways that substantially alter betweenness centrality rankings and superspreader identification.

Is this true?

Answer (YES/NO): NO